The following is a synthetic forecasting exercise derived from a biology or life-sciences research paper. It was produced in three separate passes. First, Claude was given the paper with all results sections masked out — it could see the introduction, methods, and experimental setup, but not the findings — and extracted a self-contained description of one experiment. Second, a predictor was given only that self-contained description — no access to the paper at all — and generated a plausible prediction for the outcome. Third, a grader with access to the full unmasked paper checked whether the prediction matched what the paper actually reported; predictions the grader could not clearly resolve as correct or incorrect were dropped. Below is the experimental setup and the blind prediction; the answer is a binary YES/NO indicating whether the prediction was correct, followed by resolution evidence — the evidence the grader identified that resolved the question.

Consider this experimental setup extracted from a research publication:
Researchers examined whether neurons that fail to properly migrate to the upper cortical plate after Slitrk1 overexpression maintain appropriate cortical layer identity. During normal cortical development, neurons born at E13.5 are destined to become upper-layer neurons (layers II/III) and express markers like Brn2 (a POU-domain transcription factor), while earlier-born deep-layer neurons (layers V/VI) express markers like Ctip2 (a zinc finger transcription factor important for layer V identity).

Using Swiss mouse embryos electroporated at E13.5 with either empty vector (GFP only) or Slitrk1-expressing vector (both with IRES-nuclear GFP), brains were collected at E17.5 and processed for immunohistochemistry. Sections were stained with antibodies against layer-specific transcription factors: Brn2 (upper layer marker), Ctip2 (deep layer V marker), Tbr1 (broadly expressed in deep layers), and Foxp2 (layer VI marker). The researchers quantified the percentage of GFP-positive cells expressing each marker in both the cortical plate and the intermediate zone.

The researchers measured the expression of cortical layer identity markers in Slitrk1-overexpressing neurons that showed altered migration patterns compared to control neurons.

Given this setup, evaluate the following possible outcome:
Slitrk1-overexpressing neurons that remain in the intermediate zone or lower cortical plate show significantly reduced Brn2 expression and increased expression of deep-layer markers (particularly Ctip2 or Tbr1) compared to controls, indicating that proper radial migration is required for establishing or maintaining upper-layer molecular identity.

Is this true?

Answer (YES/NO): NO